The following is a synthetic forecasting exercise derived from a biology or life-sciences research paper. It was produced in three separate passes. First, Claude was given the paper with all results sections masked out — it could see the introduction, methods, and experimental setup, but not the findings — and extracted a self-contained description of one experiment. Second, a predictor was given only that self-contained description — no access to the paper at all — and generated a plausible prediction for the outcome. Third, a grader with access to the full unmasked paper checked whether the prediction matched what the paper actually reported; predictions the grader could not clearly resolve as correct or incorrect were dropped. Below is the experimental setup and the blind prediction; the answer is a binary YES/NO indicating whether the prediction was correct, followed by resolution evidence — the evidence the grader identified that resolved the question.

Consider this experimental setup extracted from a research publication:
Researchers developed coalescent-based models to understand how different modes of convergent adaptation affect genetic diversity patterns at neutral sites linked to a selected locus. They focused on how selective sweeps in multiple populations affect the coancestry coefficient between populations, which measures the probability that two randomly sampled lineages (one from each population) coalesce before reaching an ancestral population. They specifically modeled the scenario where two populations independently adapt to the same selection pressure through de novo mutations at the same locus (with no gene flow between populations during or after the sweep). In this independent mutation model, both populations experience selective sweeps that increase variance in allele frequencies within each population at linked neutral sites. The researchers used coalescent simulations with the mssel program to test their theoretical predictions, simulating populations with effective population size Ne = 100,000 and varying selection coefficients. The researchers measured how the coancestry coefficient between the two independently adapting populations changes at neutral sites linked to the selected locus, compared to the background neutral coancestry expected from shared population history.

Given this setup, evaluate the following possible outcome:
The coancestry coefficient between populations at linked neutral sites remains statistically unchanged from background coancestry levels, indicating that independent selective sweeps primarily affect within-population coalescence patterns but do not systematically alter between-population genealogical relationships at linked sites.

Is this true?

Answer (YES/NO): YES